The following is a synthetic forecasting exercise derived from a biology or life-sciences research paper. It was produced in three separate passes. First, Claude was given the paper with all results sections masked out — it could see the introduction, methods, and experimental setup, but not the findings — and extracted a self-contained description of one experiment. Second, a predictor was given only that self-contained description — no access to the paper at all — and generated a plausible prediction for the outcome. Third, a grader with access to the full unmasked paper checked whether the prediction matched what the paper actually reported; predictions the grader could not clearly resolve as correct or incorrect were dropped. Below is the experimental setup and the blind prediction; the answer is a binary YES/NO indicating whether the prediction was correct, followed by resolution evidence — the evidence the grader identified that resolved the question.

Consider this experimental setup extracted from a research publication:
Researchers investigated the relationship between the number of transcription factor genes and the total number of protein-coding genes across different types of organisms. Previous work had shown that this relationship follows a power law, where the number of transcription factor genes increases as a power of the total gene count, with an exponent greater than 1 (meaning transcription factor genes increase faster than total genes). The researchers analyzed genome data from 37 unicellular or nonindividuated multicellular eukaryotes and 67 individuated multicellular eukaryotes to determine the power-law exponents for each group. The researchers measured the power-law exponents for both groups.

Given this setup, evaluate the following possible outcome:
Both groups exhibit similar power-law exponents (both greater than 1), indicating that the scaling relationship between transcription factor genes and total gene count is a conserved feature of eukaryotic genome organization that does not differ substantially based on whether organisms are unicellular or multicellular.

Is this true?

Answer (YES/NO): NO